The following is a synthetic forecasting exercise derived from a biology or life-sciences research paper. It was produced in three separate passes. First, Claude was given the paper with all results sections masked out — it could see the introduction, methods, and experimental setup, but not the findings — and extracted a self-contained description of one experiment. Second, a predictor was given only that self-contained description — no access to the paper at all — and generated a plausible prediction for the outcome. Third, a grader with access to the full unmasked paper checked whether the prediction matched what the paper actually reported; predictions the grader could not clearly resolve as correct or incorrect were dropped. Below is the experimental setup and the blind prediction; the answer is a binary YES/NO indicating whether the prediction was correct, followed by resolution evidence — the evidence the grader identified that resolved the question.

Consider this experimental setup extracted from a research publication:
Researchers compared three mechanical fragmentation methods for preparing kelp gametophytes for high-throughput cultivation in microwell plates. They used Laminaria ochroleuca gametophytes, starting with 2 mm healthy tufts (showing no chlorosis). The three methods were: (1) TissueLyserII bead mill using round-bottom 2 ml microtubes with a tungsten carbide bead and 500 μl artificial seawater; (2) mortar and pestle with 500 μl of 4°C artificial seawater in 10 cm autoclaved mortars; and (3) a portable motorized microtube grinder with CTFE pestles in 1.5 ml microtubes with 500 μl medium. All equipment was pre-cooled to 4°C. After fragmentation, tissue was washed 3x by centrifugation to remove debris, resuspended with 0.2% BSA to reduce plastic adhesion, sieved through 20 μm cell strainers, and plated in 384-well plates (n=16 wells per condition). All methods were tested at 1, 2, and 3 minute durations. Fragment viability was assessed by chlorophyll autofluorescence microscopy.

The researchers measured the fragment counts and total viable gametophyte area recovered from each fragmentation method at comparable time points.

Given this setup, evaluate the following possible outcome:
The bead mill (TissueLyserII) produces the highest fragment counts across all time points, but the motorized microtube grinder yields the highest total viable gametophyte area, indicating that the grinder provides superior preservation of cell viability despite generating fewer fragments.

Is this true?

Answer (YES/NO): NO